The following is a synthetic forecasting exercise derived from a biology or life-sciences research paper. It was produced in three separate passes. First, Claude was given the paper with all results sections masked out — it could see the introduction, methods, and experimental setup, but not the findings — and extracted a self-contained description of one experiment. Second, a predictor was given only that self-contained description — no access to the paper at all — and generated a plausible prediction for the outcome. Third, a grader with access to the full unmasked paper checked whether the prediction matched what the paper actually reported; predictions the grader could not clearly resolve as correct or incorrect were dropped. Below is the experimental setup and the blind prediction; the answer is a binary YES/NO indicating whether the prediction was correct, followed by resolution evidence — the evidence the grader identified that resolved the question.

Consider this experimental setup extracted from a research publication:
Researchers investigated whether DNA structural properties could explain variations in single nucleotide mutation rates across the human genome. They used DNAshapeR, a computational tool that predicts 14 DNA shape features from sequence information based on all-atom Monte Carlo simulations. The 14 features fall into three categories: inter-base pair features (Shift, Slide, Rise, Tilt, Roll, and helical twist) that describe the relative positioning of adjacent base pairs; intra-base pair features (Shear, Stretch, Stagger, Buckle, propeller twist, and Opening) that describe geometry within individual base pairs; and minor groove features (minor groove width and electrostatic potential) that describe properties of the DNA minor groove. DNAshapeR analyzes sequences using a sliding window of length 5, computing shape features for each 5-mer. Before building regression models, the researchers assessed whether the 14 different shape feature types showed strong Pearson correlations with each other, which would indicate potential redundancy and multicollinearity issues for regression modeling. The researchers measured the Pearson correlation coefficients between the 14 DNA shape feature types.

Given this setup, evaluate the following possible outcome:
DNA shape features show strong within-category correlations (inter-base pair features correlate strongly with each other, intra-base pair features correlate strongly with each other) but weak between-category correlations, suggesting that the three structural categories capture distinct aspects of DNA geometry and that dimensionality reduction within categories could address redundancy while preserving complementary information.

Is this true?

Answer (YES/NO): NO